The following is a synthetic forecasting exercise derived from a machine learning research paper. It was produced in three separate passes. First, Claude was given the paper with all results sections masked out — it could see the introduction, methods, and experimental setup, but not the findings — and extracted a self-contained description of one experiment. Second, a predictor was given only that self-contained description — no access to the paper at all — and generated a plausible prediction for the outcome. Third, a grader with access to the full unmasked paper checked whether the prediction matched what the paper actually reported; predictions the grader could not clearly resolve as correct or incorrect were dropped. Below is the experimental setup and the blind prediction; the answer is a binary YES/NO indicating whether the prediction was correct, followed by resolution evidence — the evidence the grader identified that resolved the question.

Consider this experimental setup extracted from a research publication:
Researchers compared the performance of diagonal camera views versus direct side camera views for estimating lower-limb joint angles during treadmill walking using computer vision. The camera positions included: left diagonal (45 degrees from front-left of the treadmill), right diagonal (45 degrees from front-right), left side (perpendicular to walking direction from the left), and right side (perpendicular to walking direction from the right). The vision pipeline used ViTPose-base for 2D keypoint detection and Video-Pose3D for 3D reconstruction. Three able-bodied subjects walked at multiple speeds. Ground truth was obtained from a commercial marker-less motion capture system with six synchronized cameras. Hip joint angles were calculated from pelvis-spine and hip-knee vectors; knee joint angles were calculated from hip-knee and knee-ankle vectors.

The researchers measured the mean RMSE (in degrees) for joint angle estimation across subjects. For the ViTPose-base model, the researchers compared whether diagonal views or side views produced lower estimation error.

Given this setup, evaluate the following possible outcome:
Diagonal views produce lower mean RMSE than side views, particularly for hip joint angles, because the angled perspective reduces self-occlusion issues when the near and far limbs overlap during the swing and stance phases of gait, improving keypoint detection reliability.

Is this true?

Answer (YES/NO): NO